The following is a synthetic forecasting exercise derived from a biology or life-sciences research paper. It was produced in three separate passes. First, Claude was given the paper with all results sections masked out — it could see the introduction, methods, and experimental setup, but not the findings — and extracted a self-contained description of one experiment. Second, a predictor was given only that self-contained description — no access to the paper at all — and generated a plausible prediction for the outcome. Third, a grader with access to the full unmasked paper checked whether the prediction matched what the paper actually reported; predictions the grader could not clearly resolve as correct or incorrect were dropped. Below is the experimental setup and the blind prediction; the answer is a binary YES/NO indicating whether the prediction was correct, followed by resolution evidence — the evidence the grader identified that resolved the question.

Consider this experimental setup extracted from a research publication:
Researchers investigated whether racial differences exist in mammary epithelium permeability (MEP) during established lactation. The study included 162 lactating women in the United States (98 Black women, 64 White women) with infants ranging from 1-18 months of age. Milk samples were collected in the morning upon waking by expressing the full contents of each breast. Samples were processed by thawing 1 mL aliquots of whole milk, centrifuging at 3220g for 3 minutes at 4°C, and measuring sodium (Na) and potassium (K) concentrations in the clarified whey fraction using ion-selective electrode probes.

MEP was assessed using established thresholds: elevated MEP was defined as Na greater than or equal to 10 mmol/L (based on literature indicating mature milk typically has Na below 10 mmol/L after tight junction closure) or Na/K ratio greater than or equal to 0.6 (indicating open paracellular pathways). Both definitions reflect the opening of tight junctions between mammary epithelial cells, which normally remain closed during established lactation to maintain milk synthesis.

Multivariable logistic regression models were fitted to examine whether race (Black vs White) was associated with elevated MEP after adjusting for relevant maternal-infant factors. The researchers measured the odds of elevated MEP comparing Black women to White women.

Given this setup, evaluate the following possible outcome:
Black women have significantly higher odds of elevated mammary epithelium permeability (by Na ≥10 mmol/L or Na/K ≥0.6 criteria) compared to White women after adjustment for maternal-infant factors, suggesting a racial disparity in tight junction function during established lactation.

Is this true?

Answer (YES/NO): YES